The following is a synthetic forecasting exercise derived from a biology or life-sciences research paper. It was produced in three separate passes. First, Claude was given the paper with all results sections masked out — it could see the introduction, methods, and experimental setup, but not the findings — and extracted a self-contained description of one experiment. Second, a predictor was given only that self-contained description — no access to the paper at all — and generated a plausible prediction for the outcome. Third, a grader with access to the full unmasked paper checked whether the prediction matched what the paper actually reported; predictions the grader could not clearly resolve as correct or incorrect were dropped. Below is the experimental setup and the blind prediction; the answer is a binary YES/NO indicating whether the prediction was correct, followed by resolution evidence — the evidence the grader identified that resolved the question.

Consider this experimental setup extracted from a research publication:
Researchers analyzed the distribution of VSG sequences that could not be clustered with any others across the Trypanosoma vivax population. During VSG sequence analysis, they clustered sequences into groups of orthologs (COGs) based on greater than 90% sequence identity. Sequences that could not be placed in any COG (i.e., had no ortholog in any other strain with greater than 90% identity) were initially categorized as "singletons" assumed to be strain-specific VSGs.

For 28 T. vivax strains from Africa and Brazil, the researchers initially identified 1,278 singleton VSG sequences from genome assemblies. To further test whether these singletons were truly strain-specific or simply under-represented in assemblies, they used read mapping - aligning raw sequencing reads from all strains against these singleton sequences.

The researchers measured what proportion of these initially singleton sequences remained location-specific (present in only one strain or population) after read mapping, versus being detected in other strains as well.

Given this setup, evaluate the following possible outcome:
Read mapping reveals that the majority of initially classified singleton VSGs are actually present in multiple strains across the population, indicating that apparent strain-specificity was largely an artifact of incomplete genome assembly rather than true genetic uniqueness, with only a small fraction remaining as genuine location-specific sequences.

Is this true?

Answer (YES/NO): YES